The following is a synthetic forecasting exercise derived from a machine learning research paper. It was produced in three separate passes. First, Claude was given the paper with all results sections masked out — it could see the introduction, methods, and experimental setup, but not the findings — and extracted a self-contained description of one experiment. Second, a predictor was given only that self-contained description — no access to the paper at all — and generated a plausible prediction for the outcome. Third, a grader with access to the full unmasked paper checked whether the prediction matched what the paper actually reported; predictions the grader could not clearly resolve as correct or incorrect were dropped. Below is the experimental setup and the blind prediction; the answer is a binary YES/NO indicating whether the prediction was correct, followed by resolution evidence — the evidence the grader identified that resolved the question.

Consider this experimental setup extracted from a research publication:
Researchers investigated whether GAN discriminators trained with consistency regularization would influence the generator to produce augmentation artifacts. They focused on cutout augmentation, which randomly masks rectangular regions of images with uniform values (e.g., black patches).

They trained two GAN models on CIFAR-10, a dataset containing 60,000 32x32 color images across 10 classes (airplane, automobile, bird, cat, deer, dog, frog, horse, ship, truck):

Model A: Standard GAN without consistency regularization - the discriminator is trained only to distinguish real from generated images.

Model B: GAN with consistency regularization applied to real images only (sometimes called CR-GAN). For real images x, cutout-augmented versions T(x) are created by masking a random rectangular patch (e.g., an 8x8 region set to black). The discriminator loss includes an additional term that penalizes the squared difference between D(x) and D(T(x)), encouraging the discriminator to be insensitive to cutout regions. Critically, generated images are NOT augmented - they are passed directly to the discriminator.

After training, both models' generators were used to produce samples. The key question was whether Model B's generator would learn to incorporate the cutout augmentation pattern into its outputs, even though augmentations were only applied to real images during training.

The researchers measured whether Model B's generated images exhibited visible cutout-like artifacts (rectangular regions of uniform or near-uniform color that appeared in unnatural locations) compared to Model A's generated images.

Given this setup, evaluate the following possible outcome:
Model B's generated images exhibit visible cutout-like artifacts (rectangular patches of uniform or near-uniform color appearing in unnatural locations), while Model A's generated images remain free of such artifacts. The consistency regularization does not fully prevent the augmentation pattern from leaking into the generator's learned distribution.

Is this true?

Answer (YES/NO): YES